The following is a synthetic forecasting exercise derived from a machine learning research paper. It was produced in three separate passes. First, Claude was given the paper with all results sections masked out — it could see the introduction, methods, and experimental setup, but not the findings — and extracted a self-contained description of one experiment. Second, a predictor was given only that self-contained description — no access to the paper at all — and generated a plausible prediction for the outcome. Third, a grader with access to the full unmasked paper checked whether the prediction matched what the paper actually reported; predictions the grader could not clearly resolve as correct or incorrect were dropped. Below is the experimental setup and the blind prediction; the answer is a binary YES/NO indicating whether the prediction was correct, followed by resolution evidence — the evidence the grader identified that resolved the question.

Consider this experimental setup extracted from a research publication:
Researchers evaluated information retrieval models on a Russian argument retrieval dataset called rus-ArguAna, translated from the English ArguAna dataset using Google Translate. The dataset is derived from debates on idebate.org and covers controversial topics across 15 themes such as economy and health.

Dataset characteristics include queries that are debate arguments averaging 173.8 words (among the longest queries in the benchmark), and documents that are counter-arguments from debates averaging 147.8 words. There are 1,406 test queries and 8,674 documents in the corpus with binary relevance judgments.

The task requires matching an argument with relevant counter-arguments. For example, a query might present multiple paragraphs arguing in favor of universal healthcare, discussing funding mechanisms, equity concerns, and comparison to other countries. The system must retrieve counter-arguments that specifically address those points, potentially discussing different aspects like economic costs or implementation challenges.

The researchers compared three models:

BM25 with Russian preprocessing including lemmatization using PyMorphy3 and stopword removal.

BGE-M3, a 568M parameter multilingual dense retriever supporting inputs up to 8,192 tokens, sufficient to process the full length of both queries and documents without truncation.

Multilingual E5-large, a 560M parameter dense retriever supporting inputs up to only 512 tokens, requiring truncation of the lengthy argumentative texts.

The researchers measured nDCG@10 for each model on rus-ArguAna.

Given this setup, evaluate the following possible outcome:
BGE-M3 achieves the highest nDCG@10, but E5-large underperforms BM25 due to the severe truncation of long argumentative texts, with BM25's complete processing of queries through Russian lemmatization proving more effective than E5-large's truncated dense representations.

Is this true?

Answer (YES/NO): NO